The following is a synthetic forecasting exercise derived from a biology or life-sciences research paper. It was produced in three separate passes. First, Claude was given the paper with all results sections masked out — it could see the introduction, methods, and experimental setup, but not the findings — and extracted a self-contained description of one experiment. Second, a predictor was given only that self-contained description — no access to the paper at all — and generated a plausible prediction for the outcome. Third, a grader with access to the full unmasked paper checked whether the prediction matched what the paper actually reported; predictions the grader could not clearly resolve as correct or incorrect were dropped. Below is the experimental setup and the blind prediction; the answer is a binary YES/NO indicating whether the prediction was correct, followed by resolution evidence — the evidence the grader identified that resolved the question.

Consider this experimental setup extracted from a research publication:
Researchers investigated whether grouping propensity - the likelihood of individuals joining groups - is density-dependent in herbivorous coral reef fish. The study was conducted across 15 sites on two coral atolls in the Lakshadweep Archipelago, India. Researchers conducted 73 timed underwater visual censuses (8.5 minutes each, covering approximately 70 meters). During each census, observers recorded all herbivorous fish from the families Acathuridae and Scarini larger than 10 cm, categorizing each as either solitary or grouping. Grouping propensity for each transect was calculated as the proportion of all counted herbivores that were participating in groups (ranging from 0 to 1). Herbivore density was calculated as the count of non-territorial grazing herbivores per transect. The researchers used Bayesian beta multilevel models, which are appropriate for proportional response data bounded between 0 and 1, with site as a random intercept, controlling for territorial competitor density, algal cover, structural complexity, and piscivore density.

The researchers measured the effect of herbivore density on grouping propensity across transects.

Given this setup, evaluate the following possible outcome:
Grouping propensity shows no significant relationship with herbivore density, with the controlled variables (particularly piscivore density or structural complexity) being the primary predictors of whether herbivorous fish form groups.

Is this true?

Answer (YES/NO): NO